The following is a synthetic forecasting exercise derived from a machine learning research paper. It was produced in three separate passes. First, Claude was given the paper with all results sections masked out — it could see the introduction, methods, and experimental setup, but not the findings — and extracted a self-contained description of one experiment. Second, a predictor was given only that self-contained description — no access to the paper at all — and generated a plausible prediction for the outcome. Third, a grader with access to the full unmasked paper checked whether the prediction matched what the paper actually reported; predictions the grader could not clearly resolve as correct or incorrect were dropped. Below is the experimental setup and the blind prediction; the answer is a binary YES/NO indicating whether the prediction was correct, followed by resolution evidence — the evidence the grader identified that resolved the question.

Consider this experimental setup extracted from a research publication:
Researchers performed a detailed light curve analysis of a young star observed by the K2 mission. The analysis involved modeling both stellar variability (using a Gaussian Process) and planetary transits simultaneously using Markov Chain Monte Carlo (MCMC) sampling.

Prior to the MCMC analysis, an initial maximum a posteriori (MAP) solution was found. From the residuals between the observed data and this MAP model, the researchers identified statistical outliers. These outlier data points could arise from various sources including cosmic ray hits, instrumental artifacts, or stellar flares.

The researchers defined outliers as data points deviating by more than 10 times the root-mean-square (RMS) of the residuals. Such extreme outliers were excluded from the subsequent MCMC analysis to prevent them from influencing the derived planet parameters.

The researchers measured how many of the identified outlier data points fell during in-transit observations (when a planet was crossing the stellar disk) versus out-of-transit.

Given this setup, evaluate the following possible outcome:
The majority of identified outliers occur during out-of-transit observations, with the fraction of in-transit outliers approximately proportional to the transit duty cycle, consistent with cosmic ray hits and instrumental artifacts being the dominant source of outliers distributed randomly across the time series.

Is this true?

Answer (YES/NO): NO